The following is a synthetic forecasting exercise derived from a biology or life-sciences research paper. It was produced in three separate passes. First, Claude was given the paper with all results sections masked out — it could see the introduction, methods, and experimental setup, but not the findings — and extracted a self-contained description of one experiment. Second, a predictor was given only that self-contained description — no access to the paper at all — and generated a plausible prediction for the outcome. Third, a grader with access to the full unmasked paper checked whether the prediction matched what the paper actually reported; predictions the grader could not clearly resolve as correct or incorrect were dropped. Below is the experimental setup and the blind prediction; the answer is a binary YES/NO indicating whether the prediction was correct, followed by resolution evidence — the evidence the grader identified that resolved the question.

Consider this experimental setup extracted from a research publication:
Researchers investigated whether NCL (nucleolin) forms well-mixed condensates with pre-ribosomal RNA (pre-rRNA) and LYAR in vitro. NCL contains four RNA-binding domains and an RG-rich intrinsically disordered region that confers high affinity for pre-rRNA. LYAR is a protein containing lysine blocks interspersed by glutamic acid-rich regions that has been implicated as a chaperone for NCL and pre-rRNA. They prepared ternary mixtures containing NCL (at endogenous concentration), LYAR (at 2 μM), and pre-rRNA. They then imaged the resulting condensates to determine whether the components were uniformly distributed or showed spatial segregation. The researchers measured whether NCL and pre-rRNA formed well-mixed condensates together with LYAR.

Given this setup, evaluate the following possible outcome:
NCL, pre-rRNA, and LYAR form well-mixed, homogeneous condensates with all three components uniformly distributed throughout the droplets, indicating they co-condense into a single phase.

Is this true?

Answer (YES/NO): YES